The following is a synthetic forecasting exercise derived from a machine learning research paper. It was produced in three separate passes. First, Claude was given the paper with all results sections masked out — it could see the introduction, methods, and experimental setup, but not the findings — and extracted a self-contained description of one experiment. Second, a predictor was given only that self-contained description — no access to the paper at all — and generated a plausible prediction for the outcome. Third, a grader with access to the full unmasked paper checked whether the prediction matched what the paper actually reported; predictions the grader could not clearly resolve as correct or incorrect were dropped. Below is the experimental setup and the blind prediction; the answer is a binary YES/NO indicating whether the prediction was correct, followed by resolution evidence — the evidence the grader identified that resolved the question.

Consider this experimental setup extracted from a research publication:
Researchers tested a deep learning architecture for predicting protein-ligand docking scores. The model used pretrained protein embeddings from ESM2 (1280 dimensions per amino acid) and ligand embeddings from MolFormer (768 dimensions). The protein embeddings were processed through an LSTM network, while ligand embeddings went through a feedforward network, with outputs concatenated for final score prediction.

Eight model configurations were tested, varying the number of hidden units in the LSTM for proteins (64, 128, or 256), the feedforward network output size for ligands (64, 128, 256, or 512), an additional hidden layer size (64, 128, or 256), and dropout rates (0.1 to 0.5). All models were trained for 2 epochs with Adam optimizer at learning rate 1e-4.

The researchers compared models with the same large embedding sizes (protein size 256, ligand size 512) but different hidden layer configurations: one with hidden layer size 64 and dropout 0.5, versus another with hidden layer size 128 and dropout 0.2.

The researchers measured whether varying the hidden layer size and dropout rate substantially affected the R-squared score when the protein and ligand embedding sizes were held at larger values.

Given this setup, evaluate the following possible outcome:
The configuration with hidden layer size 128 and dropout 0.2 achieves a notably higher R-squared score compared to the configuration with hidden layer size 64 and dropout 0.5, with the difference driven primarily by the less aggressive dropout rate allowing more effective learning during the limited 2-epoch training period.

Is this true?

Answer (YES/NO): NO